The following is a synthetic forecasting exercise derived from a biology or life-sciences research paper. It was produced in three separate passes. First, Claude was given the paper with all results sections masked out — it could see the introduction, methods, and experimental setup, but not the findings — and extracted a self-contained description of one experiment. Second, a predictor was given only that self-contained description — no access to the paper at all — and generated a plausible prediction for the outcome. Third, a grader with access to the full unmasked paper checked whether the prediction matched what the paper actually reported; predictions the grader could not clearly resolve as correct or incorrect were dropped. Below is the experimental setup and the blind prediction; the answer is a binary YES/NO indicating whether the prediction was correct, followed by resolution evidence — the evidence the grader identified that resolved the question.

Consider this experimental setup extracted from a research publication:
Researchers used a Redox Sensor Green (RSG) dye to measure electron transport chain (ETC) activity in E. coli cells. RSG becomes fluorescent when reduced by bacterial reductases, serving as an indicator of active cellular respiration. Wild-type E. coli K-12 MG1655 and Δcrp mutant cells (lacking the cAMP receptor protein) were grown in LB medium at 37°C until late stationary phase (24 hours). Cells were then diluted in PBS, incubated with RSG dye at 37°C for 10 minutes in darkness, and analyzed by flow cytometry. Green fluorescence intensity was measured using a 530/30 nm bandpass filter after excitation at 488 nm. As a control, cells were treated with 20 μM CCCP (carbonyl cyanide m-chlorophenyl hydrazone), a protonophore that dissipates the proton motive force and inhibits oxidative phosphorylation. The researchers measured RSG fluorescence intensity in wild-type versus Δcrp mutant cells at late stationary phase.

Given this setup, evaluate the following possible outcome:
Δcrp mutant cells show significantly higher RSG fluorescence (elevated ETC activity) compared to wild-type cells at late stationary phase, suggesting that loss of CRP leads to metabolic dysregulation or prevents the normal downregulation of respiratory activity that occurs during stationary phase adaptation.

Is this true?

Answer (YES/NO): NO